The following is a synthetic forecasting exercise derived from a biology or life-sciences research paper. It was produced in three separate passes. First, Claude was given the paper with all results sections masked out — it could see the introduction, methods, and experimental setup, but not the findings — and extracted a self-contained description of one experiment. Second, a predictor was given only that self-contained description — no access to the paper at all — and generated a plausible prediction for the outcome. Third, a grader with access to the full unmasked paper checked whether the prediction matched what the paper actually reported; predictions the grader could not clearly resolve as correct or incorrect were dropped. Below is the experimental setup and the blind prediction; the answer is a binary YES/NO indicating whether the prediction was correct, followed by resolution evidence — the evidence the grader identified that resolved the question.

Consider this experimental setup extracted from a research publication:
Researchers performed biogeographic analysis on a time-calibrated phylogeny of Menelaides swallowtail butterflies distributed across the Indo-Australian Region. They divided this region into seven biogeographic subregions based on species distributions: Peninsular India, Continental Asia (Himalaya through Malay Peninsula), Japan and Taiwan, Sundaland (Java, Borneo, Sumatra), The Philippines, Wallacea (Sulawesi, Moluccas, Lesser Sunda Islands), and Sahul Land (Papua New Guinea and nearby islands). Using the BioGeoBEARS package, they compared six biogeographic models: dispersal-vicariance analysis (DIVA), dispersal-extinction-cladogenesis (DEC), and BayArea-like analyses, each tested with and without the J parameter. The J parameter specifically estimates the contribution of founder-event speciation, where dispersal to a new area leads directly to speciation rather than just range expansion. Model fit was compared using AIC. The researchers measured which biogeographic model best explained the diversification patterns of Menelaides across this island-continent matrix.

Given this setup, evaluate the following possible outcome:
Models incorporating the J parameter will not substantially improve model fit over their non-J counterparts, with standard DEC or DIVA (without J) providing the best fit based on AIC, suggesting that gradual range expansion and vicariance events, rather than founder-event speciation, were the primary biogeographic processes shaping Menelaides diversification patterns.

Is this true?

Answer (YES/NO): NO